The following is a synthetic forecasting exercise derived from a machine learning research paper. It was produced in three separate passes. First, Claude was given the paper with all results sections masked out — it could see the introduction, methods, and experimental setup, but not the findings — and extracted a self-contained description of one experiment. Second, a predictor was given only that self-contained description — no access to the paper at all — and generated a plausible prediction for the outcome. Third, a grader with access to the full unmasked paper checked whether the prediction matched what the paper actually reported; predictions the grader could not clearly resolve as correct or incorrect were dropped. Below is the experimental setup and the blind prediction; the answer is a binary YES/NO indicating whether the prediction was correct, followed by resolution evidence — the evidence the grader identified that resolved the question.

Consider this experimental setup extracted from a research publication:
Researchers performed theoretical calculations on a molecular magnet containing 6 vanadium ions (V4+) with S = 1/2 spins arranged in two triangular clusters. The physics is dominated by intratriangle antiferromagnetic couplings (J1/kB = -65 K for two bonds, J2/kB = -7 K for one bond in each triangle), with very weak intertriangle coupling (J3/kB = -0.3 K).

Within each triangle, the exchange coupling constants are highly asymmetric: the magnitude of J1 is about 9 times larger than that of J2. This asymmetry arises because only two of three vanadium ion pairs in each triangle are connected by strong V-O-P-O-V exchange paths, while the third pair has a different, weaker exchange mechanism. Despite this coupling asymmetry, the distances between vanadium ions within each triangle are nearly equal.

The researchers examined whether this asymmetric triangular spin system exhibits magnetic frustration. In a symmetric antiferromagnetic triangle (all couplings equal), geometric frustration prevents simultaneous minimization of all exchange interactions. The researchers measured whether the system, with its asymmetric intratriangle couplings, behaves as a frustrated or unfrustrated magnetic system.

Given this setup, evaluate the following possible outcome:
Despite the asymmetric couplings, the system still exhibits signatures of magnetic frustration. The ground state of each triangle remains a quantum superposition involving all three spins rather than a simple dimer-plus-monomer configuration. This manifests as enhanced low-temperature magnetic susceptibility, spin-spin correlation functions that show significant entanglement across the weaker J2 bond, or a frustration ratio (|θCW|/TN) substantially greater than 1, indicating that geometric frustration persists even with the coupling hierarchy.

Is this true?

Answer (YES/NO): NO